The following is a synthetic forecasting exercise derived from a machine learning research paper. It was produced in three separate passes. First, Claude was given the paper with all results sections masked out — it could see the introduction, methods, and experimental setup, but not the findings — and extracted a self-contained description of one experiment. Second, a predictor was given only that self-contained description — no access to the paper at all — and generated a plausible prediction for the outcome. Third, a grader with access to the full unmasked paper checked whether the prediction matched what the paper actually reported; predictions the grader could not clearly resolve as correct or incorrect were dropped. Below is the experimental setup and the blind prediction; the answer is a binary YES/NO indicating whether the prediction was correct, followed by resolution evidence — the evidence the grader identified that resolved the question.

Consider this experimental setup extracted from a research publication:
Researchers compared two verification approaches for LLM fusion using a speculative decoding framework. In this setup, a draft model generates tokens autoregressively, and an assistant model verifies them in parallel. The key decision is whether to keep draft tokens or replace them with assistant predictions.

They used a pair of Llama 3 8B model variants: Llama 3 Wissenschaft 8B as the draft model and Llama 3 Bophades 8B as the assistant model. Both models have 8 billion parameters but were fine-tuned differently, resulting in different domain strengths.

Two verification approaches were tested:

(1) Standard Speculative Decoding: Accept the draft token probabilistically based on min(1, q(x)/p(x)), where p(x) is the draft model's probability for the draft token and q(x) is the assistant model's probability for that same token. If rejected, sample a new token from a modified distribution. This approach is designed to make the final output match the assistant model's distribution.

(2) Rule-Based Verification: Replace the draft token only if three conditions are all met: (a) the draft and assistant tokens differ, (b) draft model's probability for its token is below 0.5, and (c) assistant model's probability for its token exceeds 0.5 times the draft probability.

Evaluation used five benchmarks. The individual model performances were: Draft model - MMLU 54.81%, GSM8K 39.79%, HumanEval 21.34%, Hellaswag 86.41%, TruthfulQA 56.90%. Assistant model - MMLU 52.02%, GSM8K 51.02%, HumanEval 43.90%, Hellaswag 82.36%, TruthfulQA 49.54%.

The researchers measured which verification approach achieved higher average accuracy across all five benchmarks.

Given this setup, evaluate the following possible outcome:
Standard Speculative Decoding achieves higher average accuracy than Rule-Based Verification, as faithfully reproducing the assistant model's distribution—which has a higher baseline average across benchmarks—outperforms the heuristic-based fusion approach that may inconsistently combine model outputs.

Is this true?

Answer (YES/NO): NO